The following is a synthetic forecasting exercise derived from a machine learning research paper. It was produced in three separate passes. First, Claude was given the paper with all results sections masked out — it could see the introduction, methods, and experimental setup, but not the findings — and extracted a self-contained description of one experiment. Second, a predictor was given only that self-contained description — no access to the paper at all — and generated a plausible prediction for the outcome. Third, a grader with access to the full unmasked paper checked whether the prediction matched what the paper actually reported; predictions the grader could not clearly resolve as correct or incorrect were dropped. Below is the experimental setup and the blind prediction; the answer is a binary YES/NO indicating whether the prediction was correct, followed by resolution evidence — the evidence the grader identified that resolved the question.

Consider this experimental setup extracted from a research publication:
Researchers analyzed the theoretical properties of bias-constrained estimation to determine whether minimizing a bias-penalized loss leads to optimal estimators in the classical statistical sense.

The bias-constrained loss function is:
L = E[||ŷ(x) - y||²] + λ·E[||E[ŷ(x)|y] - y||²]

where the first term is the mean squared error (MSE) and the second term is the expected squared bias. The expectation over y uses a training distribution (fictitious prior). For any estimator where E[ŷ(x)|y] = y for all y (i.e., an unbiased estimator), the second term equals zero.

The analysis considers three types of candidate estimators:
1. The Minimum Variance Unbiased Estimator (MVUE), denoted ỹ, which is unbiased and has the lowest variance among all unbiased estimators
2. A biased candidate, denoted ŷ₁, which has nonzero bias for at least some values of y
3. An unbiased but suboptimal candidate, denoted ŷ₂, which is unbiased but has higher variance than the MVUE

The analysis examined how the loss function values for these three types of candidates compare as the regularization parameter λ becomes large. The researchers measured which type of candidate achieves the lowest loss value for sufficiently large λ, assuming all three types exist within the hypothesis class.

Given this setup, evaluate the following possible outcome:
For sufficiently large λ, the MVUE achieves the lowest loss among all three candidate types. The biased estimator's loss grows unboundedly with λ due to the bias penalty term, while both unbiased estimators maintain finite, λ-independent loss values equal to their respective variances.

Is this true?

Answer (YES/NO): YES